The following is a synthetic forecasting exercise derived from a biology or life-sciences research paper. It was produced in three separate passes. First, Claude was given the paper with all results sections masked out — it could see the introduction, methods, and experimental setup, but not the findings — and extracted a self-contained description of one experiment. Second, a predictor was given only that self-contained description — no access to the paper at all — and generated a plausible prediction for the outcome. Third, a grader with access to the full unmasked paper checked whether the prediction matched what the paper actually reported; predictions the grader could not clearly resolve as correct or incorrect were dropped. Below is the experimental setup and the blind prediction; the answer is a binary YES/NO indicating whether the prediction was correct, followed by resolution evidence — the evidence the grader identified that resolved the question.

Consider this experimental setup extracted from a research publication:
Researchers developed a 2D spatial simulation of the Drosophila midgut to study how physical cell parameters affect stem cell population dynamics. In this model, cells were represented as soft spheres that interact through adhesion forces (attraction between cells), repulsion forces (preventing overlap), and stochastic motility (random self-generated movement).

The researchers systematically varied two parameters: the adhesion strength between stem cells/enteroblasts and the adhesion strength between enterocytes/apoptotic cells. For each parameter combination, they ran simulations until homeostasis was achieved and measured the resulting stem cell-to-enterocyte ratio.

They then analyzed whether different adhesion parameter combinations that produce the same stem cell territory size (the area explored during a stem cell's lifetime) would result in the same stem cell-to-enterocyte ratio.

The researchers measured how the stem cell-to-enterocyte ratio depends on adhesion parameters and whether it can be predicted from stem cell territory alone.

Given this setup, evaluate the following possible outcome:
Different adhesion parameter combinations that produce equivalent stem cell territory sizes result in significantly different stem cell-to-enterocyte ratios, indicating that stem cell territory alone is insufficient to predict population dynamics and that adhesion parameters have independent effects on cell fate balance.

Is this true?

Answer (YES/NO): YES